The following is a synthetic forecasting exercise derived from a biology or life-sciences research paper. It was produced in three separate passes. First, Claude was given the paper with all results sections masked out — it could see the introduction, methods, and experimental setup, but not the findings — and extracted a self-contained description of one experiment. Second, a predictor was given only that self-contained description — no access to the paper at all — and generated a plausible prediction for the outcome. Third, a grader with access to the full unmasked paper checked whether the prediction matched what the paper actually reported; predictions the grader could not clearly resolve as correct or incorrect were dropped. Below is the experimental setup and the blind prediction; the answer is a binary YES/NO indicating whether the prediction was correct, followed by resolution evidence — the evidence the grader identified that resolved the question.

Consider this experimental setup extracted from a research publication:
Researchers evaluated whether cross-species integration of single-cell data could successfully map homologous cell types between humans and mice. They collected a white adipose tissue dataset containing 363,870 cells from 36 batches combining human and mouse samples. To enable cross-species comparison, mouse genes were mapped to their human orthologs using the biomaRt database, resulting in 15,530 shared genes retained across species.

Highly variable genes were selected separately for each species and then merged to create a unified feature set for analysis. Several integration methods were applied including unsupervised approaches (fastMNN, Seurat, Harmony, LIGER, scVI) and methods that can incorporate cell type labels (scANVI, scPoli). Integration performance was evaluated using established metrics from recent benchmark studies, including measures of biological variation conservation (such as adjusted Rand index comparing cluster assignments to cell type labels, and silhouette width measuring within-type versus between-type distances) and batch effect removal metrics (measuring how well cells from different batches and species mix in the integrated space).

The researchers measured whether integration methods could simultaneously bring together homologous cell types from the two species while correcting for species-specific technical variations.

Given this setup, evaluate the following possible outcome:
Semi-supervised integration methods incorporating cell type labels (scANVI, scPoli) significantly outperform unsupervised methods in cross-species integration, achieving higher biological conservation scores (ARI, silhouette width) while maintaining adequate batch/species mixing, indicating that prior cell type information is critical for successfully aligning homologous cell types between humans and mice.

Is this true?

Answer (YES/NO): NO